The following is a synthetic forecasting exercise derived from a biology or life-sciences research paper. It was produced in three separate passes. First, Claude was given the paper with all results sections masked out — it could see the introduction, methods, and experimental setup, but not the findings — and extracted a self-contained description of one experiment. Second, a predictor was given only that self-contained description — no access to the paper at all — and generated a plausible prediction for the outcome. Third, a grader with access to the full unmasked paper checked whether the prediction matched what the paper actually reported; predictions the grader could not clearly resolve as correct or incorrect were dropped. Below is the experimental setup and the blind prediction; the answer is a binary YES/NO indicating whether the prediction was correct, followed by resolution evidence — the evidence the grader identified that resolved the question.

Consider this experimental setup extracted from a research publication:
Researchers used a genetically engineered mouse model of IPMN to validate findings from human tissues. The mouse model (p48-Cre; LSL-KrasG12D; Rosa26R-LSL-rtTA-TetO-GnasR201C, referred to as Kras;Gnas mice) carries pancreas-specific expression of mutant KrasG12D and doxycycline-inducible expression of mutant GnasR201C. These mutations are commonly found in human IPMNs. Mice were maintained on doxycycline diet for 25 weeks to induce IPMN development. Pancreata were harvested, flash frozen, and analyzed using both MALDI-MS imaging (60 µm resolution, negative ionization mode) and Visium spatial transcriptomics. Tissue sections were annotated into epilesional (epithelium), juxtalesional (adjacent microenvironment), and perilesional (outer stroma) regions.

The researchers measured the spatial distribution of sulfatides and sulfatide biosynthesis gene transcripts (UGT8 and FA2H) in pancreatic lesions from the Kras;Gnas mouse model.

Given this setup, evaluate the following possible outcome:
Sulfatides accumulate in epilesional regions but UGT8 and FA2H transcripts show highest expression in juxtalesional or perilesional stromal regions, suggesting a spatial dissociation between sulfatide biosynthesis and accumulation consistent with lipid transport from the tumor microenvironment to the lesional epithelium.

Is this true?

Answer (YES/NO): NO